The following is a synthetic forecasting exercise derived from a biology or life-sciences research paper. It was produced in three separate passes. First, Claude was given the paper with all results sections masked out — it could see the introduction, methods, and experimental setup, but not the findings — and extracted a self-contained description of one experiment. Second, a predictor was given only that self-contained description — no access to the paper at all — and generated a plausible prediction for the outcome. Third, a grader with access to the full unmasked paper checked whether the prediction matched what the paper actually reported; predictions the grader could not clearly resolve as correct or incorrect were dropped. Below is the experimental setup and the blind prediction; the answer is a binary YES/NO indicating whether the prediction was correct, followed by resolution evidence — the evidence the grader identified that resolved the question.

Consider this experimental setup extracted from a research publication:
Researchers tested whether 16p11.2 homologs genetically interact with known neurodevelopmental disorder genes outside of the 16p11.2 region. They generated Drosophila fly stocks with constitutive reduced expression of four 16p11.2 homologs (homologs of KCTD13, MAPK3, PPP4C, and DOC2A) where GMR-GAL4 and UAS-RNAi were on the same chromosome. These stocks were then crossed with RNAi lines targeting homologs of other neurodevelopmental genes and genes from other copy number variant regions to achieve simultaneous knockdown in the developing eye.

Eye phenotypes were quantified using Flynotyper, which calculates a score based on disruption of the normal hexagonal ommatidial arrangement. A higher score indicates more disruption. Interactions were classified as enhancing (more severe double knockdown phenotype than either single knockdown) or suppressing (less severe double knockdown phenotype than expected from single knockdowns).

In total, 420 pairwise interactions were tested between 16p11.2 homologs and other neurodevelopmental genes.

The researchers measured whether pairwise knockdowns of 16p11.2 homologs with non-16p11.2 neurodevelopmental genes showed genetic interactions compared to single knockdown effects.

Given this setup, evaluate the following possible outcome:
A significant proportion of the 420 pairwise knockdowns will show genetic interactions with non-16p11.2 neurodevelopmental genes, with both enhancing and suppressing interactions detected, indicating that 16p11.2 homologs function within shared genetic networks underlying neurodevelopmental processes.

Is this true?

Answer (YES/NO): YES